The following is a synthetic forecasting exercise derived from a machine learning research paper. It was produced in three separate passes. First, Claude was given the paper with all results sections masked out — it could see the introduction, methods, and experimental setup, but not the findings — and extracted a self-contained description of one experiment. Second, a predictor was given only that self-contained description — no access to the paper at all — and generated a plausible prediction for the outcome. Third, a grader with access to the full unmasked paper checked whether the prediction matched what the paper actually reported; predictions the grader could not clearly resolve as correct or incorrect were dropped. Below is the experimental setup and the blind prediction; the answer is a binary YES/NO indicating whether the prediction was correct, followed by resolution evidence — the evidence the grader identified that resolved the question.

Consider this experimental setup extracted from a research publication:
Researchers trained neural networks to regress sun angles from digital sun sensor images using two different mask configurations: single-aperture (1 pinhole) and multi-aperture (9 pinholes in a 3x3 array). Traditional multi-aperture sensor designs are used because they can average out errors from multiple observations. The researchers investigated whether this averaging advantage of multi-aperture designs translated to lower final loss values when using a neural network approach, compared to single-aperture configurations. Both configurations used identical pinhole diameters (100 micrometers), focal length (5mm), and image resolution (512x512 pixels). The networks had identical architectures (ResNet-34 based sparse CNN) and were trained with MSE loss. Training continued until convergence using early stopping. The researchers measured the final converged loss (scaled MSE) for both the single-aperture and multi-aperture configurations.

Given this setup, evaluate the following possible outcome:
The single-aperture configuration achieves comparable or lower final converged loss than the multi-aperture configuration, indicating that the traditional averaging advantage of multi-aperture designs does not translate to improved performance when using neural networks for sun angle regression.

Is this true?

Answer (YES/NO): YES